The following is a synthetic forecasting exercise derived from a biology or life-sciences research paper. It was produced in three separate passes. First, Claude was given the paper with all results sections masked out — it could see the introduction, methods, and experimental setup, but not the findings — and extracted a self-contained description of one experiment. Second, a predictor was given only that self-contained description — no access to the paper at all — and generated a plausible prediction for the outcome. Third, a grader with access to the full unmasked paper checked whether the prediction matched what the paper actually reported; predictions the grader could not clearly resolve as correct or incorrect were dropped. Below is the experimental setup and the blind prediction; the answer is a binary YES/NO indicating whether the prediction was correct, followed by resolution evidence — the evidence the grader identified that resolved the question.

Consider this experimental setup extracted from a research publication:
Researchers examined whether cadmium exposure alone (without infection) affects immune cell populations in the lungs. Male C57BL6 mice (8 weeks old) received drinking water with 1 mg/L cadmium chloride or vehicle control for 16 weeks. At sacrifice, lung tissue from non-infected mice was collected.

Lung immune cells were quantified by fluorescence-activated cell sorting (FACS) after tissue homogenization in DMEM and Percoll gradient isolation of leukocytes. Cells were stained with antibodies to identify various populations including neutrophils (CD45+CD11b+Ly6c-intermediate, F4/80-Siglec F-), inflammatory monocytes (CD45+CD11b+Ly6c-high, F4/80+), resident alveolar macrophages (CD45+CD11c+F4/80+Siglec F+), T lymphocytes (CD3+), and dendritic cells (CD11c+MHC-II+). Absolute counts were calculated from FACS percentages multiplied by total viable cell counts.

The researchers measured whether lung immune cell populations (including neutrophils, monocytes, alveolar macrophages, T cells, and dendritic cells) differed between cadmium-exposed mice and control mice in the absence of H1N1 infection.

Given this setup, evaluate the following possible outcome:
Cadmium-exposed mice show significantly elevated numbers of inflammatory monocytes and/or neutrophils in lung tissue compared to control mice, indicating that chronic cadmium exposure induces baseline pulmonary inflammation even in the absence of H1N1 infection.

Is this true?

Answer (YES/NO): NO